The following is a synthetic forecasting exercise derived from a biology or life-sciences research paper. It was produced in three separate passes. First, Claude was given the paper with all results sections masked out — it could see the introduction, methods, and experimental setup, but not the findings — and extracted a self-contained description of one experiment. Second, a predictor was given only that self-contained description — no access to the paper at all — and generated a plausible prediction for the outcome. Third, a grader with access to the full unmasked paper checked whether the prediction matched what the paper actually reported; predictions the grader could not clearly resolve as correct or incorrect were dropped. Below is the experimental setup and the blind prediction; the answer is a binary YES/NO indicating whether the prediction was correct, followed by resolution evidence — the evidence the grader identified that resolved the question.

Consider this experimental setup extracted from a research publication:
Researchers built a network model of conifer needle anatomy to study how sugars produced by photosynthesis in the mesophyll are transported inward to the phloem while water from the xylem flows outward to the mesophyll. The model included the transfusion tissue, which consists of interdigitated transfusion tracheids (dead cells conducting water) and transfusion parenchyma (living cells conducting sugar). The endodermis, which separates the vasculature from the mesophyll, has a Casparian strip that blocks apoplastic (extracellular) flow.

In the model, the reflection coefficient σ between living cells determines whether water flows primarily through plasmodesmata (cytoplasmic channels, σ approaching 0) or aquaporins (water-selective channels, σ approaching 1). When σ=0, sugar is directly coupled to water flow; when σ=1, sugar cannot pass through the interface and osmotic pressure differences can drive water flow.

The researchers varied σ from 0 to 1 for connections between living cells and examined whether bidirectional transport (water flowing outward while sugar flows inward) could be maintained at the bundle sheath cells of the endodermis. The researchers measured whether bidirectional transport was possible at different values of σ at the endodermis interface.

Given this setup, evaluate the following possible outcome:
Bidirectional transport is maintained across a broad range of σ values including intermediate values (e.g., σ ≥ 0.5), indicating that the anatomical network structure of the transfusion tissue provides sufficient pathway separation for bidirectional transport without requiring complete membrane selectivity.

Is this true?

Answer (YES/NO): YES